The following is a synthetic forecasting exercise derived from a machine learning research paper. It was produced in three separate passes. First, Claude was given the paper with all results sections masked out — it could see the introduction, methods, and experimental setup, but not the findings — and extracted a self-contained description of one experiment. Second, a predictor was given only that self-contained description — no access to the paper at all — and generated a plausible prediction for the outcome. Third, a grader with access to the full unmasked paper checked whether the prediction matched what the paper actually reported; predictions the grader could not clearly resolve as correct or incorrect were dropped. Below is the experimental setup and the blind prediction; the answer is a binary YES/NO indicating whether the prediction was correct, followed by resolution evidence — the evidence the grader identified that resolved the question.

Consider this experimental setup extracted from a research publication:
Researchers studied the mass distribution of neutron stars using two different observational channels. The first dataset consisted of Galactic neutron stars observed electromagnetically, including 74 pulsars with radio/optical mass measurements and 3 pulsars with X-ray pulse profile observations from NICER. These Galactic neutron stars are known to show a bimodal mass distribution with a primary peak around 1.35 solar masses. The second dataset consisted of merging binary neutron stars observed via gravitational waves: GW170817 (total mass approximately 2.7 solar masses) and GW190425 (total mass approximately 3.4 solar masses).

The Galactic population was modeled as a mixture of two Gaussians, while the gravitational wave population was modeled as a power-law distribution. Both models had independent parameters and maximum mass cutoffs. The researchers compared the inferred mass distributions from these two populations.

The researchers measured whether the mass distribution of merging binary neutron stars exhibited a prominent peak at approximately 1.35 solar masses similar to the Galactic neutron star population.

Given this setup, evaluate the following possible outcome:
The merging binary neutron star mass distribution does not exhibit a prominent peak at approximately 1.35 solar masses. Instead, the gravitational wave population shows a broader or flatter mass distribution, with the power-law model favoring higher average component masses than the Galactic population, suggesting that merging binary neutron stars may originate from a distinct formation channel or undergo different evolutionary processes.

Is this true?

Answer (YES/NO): YES